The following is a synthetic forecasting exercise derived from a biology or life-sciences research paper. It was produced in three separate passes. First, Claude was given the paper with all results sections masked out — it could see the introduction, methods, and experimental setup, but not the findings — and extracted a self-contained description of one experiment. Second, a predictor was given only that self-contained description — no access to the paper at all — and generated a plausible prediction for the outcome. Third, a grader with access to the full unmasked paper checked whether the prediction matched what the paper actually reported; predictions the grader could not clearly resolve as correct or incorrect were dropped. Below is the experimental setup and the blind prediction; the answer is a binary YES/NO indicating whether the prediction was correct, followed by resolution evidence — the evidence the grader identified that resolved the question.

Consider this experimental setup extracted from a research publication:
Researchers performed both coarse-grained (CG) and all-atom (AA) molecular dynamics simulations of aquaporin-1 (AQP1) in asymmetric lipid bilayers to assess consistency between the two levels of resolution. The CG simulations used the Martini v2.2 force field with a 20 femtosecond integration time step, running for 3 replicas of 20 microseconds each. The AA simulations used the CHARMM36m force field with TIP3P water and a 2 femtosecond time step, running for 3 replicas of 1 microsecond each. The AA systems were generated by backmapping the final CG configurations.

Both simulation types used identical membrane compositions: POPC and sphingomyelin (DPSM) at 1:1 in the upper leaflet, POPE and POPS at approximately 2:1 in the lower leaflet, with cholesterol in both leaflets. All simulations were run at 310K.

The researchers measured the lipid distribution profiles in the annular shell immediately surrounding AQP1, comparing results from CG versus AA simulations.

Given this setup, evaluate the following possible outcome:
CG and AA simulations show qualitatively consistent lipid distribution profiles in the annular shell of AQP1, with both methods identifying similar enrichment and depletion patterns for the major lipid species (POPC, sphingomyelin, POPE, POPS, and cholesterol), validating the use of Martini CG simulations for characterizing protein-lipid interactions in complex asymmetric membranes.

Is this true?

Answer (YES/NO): YES